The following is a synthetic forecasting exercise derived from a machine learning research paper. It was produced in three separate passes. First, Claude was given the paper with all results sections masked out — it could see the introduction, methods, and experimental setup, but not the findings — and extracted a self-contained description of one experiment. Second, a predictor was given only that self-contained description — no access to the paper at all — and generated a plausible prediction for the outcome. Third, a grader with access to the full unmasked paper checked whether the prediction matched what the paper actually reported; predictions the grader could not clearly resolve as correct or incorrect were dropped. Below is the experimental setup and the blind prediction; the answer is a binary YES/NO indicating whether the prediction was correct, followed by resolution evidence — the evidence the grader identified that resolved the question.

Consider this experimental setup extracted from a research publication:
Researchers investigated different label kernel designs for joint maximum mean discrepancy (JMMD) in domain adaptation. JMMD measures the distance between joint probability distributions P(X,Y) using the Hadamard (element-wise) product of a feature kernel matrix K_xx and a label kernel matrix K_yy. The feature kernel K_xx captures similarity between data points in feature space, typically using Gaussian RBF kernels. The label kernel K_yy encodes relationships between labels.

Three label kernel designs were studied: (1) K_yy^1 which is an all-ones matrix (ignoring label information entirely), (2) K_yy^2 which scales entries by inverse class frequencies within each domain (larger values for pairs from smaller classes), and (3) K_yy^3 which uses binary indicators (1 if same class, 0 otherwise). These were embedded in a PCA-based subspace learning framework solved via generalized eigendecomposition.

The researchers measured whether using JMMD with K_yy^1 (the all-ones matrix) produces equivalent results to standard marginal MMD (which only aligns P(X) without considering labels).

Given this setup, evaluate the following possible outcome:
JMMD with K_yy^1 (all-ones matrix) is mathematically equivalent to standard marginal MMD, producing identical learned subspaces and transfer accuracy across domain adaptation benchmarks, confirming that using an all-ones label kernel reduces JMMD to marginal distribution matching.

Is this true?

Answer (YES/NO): YES